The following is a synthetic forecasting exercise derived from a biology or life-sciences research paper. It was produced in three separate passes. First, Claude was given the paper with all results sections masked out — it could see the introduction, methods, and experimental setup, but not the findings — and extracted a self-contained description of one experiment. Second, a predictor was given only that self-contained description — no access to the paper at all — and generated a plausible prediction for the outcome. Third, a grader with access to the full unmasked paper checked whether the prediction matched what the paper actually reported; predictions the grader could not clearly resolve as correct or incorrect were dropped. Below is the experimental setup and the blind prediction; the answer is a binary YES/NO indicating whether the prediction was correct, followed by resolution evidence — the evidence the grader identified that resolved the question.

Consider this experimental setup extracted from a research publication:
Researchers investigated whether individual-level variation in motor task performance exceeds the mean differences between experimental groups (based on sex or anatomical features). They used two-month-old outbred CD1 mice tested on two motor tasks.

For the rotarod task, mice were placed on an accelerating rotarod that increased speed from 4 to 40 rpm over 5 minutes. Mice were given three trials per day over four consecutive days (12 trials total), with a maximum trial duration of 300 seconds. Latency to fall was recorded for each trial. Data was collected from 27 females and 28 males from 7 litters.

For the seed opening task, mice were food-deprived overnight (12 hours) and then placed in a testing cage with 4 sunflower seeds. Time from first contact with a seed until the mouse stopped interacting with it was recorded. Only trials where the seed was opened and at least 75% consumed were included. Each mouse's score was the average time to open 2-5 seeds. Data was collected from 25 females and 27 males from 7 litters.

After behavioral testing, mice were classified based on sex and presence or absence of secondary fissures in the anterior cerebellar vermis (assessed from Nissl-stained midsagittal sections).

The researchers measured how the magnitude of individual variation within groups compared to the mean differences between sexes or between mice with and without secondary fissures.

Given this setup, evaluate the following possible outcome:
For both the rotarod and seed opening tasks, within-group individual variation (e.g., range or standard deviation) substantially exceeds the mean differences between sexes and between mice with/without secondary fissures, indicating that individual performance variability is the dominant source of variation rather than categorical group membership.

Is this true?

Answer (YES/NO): YES